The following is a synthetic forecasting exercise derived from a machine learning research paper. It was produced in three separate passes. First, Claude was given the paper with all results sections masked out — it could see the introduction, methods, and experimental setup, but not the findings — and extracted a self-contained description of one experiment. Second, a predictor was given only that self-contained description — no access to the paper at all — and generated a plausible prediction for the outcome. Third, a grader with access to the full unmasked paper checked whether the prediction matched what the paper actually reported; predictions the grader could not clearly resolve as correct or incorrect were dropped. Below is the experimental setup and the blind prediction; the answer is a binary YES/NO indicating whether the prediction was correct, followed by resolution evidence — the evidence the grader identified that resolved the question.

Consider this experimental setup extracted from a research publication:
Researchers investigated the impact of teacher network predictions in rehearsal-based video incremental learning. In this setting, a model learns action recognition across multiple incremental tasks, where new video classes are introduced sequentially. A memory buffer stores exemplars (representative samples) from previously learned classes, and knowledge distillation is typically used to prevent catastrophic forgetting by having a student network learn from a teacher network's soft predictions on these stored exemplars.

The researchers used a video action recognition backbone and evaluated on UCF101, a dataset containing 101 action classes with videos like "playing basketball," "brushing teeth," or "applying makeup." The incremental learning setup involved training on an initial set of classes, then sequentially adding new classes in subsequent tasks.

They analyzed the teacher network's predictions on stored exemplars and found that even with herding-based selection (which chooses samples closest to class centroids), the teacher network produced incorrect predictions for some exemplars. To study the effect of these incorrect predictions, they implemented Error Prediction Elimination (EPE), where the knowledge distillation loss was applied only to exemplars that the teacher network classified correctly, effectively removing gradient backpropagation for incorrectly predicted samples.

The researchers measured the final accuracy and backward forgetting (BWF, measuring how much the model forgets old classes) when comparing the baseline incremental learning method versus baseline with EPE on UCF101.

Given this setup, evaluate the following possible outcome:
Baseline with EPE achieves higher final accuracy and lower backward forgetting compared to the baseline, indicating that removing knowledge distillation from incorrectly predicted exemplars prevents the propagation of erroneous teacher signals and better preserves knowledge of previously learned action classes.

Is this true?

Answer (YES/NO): NO